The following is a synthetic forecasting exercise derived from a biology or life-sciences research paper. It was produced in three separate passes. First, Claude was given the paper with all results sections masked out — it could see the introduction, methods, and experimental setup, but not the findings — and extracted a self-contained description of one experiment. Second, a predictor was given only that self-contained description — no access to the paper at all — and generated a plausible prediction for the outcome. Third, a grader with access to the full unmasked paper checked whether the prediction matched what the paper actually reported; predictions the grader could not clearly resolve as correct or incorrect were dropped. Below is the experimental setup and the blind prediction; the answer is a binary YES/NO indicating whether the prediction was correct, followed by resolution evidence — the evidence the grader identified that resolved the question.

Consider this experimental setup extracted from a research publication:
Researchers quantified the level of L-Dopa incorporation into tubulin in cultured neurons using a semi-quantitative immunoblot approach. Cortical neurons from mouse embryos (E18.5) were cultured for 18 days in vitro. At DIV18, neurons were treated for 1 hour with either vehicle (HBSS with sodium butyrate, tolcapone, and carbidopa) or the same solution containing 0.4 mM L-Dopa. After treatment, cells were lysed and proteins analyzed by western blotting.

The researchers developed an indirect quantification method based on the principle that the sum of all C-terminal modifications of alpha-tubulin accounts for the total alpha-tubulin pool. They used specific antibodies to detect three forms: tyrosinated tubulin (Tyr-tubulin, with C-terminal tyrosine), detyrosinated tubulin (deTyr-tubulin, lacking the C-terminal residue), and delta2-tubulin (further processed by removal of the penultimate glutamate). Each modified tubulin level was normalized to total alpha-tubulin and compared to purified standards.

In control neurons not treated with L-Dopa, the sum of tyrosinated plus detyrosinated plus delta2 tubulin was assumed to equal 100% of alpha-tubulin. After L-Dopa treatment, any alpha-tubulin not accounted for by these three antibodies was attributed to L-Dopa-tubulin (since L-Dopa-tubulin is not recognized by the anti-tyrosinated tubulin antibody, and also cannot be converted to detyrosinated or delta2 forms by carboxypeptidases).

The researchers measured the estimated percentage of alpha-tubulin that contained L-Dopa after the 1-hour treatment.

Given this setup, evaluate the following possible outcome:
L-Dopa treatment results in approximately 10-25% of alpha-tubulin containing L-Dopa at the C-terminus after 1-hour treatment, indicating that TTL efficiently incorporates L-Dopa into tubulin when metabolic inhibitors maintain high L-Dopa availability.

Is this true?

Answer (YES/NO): NO